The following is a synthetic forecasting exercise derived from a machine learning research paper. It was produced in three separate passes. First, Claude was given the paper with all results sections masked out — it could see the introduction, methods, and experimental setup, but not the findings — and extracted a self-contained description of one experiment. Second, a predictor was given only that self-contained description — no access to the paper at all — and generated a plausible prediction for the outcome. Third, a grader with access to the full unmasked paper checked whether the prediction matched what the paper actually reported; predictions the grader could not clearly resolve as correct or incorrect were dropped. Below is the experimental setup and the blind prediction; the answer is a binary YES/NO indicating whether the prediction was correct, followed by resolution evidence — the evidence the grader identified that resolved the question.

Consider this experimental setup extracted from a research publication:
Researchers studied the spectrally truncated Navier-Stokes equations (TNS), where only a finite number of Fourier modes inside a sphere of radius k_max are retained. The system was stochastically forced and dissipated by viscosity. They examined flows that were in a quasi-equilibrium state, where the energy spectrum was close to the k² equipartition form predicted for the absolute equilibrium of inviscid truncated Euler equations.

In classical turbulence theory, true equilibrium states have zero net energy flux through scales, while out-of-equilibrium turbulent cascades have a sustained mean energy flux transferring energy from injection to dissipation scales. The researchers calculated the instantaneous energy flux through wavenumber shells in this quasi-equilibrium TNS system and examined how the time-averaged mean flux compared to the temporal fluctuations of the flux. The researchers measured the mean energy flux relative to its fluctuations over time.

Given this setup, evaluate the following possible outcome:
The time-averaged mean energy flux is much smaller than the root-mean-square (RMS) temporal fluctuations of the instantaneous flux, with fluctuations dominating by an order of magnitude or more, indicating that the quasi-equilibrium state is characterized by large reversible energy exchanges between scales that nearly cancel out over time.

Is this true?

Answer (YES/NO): YES